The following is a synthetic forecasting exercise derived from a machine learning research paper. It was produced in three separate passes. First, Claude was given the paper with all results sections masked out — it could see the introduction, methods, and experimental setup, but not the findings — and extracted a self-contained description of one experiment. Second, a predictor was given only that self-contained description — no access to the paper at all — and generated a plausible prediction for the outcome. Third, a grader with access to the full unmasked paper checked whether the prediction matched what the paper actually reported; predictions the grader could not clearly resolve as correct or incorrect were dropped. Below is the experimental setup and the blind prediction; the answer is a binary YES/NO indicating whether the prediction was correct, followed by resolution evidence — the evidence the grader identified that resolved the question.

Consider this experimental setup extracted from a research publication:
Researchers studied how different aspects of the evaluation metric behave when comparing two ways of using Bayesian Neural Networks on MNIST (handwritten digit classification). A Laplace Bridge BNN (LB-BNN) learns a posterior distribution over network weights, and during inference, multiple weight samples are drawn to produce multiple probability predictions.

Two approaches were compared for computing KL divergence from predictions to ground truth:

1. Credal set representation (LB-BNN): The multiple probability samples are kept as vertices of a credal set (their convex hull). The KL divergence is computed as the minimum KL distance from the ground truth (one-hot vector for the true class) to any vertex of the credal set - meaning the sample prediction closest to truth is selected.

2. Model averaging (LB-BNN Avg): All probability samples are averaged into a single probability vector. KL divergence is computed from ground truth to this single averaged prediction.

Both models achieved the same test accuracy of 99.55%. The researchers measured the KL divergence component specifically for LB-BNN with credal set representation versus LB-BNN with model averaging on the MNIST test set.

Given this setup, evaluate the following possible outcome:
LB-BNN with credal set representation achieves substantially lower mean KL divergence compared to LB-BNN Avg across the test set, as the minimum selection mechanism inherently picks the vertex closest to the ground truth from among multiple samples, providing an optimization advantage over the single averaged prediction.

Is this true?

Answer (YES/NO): YES